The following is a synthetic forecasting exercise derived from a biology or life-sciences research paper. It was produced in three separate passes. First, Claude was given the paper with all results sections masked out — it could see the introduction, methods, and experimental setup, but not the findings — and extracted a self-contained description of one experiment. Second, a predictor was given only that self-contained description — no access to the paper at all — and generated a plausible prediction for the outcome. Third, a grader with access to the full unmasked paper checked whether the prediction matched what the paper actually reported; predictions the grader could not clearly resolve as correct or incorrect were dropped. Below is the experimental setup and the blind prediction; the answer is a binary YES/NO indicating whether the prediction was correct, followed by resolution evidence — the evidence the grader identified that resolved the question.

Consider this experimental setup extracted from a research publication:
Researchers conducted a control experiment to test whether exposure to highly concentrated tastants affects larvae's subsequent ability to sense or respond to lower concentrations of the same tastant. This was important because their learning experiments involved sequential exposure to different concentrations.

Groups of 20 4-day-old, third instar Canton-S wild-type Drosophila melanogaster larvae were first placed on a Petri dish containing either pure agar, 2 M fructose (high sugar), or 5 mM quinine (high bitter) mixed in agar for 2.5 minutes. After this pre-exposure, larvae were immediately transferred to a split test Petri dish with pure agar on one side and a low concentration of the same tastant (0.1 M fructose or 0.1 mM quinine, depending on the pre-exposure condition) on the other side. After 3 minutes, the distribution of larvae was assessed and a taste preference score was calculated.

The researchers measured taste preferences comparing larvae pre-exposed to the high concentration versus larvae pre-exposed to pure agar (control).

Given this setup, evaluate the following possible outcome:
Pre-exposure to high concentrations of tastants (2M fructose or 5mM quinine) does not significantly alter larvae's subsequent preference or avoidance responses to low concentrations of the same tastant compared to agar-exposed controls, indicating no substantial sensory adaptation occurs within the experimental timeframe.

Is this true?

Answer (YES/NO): NO